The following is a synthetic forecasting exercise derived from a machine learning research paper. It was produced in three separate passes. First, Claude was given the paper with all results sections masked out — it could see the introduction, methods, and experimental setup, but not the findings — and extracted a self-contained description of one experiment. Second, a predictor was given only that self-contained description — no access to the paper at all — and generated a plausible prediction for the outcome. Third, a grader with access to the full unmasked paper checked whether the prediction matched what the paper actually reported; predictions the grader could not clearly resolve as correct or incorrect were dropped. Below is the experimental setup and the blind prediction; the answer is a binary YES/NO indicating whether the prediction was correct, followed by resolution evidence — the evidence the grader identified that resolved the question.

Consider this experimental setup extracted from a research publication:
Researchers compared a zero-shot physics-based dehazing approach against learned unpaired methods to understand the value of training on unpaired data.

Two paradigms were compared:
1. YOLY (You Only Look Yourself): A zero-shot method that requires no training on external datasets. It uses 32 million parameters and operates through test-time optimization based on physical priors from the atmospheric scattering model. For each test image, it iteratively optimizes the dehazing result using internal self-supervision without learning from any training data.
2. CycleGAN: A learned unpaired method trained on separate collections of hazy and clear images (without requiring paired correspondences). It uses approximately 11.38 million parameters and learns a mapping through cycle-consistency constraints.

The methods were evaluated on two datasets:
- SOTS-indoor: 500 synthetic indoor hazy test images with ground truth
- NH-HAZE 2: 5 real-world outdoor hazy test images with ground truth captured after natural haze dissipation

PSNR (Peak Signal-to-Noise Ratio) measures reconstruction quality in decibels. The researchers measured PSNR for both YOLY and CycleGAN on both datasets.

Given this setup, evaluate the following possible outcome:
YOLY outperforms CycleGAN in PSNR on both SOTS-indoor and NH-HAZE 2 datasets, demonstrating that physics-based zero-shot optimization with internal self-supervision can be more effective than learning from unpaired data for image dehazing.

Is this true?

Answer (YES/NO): NO